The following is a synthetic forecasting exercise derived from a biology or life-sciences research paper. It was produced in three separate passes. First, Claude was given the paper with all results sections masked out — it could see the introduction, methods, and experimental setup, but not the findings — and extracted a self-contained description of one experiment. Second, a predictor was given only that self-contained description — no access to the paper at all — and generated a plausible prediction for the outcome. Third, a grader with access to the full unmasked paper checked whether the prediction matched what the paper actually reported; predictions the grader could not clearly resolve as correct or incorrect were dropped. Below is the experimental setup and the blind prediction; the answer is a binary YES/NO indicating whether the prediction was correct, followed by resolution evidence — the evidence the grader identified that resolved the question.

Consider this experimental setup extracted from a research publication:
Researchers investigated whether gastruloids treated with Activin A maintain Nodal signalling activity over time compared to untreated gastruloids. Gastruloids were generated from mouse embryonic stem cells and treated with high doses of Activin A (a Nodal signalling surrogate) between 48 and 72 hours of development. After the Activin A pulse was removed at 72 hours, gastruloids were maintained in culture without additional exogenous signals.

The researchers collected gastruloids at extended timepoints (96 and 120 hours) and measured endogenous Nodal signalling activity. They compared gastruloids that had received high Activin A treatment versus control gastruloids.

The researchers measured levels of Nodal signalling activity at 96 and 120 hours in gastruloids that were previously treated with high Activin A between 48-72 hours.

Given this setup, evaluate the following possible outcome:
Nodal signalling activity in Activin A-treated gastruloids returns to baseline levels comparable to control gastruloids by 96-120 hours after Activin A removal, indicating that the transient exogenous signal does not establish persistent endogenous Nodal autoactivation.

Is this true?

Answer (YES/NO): NO